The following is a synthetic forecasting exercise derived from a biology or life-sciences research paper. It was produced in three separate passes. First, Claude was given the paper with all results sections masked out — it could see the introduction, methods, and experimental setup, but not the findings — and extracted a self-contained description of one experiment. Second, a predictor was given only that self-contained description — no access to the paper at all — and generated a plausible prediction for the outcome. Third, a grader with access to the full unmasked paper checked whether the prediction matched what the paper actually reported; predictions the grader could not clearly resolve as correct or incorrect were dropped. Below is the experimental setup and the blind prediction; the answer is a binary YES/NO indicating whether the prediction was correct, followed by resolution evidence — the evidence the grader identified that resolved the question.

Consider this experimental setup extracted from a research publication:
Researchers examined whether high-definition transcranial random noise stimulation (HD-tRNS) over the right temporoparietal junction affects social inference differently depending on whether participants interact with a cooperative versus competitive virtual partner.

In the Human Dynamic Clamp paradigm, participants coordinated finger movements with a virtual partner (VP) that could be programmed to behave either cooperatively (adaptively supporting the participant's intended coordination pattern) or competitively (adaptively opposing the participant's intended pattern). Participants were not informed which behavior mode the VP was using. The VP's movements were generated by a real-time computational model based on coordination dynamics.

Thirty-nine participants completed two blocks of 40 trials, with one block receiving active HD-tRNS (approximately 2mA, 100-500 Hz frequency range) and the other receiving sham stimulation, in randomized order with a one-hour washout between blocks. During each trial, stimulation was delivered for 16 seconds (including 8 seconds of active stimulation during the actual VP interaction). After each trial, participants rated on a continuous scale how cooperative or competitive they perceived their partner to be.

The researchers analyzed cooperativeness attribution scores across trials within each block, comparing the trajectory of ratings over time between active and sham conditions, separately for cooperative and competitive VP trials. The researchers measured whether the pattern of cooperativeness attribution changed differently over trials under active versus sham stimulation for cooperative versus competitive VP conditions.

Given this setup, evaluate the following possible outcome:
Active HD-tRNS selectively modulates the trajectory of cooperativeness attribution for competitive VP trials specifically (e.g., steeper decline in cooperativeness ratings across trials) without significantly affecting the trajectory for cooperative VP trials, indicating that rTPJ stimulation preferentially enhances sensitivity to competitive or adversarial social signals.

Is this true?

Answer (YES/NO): YES